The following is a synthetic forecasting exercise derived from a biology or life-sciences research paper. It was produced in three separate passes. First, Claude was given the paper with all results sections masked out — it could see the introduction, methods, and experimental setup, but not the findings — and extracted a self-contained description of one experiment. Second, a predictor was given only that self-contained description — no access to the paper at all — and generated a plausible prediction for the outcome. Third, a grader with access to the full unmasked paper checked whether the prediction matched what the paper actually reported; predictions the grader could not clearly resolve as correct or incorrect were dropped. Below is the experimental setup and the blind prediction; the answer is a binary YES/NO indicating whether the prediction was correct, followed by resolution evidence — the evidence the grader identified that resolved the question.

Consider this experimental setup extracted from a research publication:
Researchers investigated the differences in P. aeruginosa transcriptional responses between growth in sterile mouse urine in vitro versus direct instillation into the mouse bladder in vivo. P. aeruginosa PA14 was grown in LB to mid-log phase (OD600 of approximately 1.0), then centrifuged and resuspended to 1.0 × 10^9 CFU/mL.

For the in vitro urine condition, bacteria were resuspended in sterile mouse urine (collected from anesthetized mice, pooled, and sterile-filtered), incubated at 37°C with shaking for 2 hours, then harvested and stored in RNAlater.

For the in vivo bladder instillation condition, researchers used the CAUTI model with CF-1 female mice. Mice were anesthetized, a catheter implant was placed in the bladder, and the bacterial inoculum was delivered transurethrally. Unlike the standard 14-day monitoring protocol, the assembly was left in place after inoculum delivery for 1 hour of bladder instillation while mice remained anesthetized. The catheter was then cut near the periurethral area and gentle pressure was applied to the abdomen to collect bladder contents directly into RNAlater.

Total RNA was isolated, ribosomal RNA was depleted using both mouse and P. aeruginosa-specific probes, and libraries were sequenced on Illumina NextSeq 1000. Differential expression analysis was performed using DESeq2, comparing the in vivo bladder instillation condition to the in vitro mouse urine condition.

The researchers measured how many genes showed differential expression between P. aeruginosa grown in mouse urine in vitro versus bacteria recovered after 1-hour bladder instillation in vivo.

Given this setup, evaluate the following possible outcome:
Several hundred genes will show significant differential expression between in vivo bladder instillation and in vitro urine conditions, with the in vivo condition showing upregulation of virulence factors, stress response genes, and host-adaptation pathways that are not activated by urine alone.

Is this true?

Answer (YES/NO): NO